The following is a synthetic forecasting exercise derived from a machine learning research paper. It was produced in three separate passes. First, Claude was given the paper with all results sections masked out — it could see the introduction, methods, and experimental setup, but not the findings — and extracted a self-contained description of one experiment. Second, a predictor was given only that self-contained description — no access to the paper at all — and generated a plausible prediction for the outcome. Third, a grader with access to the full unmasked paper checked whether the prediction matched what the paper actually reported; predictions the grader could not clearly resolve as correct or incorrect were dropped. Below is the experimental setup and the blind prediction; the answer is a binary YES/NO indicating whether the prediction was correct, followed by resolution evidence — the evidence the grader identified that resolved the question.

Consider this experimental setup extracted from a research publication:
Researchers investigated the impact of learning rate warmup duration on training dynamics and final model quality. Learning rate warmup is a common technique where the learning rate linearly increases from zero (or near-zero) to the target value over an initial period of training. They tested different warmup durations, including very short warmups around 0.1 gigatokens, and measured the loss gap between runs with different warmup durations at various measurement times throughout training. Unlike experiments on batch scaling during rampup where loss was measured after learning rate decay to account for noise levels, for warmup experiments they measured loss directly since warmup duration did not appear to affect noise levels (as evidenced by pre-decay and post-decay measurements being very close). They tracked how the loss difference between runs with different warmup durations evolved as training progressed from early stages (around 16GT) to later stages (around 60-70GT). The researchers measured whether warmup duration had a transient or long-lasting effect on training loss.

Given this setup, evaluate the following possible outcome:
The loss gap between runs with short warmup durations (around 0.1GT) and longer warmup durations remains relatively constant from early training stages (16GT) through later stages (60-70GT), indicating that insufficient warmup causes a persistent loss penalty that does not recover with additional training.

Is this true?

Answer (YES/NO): NO